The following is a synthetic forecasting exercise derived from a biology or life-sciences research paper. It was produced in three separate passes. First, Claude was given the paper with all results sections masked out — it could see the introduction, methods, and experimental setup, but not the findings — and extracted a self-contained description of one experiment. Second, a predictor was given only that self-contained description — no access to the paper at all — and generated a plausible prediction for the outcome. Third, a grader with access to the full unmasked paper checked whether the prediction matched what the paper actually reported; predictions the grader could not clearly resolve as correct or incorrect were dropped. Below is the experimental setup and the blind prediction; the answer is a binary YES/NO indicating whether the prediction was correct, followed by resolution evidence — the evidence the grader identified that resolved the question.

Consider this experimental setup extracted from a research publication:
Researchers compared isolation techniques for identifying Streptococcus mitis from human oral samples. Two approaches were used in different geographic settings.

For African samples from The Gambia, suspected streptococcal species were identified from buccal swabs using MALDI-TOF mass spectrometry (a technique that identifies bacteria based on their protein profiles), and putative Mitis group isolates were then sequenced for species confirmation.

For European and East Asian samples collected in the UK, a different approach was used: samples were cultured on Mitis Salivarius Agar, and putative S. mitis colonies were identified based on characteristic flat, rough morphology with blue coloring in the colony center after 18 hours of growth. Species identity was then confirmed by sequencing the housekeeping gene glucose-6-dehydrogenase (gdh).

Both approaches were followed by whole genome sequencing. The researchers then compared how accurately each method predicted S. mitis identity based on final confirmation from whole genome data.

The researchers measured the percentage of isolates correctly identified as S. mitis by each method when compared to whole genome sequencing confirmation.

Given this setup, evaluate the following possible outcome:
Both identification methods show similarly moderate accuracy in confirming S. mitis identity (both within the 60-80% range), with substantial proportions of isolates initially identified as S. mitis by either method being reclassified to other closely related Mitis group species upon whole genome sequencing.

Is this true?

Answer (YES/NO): NO